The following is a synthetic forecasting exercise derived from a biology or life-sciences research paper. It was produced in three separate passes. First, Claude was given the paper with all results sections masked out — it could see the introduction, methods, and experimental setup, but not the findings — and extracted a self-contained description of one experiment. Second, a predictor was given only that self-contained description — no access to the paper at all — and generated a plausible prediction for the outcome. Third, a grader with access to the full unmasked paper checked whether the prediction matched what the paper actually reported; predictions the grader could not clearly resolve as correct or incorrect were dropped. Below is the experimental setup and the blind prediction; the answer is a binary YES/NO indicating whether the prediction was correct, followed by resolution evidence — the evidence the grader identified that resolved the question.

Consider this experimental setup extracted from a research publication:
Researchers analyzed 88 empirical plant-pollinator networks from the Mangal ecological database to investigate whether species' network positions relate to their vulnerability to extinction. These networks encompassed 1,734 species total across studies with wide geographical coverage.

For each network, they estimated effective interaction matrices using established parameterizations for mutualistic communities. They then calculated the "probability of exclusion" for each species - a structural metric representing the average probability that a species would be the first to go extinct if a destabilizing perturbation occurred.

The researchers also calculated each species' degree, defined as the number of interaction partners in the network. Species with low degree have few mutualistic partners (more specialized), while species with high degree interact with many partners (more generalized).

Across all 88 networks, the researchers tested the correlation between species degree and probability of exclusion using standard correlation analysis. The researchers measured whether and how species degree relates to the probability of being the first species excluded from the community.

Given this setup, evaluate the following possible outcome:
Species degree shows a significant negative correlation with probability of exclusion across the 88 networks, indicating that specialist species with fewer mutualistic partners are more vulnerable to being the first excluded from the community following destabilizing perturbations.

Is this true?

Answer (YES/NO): YES